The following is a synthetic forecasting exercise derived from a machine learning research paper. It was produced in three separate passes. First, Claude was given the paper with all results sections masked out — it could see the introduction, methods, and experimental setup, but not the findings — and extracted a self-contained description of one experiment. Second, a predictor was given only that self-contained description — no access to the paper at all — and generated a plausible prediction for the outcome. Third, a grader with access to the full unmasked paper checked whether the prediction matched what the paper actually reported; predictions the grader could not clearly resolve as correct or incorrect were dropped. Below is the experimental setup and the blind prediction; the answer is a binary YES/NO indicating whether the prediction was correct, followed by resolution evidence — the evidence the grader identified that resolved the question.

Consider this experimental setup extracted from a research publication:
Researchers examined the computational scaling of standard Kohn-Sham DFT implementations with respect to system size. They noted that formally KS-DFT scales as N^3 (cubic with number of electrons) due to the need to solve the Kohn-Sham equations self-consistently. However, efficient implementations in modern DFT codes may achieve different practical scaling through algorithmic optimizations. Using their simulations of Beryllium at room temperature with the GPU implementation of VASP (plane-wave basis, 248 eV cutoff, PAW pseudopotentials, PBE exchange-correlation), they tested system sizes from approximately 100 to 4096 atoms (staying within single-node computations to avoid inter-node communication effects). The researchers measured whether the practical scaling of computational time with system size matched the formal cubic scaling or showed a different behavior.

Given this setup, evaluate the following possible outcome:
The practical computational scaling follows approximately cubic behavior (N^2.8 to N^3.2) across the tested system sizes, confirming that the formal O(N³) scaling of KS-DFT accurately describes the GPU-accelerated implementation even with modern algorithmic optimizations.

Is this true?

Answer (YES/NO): NO